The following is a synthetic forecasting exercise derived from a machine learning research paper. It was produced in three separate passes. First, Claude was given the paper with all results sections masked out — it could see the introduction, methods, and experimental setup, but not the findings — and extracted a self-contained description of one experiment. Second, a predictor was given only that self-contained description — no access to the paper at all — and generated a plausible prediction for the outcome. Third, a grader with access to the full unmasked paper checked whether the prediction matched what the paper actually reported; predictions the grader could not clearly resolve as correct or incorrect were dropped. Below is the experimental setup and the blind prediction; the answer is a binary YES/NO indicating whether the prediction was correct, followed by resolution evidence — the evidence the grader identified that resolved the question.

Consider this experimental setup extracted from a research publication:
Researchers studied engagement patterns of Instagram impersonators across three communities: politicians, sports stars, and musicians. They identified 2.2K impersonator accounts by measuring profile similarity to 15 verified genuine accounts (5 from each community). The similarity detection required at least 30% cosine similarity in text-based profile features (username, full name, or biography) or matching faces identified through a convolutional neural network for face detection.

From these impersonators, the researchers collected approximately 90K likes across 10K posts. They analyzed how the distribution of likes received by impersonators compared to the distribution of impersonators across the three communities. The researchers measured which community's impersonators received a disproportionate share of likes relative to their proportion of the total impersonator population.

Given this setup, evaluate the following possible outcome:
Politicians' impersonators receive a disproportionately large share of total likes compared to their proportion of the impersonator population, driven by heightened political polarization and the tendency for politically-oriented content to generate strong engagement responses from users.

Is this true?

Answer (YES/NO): NO